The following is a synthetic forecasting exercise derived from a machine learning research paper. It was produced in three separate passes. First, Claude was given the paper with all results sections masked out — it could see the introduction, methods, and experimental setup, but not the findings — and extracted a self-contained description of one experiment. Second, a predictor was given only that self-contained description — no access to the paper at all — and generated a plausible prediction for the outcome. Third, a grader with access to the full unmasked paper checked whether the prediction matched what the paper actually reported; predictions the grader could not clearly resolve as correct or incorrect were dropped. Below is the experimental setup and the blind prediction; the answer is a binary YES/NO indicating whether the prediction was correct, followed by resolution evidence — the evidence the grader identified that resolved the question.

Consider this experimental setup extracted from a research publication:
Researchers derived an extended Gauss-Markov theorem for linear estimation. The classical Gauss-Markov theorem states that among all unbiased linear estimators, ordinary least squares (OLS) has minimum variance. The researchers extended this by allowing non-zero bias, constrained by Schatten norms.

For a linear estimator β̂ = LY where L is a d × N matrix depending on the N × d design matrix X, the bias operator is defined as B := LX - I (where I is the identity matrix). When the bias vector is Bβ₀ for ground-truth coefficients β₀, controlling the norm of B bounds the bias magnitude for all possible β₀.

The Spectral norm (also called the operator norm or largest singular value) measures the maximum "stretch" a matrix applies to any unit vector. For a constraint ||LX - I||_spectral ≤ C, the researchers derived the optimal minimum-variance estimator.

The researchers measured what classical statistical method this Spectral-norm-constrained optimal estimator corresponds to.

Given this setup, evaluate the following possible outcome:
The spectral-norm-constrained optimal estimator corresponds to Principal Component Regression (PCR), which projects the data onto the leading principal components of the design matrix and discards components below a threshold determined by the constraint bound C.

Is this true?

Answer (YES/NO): NO